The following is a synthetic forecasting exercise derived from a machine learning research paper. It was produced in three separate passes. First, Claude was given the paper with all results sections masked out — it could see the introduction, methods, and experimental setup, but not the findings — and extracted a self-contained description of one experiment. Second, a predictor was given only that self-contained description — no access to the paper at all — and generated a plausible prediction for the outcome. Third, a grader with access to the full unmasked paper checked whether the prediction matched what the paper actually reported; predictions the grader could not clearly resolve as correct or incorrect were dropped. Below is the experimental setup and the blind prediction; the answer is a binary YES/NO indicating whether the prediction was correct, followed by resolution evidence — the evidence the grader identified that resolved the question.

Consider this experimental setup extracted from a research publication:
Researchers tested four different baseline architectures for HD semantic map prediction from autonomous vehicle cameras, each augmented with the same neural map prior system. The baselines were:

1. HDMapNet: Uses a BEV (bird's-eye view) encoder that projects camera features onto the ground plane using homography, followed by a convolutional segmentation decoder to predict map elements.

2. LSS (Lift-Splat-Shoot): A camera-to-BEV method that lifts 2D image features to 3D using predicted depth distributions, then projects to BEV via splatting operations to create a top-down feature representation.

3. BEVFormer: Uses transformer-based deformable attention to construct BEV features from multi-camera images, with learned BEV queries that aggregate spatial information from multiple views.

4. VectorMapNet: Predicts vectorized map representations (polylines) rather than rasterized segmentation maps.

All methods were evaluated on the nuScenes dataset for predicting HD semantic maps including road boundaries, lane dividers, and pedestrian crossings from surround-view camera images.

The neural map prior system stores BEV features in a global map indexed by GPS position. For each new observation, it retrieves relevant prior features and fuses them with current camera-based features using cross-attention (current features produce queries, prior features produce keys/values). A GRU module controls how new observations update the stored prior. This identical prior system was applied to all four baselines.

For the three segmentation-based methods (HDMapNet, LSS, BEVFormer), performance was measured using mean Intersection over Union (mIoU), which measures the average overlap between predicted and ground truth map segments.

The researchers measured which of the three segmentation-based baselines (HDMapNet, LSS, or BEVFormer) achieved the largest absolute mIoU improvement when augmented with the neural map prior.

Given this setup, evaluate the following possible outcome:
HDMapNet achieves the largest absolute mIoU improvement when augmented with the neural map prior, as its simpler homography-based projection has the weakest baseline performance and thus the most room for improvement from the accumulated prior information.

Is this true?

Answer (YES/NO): NO